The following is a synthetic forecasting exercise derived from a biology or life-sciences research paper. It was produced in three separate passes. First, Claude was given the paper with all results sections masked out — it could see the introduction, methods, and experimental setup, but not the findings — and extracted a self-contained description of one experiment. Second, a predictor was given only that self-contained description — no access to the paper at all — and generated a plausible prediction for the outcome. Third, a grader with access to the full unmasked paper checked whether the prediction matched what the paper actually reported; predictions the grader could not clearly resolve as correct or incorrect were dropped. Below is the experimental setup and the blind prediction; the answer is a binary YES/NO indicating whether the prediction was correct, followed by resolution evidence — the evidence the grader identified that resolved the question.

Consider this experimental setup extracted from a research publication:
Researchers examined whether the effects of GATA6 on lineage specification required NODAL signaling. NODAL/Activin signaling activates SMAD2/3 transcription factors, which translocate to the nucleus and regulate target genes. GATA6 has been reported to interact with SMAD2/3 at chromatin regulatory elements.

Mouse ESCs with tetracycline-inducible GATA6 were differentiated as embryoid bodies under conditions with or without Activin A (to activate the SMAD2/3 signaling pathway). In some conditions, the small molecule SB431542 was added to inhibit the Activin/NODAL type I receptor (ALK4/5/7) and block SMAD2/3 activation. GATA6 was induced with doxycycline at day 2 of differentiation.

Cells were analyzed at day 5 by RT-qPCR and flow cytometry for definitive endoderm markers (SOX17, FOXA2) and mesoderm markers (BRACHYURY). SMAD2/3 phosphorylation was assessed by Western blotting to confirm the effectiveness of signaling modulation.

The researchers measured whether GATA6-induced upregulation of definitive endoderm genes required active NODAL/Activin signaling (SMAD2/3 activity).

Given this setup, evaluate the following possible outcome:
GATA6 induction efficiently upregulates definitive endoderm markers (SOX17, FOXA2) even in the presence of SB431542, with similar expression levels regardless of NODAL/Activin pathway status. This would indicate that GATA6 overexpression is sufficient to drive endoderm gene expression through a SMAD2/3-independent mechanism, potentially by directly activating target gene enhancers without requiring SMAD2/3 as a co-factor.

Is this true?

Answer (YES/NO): NO